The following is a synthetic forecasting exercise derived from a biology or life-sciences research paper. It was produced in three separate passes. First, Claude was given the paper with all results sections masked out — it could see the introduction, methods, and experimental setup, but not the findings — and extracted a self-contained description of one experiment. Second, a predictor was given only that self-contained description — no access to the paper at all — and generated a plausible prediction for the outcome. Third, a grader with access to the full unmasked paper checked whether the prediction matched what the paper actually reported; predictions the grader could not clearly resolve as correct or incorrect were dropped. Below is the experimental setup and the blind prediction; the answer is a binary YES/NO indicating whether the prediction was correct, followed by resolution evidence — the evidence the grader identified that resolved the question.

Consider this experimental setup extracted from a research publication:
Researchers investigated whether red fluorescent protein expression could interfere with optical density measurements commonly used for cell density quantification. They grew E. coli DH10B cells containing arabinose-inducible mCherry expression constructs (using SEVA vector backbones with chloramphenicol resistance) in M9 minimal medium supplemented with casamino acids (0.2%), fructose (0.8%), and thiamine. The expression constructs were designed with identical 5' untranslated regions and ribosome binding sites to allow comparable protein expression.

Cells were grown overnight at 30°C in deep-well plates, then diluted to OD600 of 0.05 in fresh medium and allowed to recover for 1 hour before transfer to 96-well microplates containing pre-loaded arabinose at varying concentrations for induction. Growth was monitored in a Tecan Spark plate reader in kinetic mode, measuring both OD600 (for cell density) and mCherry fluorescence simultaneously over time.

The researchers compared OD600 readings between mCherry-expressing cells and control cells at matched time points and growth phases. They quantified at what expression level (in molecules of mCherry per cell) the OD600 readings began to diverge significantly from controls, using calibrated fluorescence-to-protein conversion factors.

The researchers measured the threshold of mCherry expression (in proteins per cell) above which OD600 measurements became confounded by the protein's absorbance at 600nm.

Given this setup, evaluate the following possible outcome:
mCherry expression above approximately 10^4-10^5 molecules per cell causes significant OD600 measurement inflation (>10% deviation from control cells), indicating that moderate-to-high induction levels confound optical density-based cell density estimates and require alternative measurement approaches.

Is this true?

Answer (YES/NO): NO